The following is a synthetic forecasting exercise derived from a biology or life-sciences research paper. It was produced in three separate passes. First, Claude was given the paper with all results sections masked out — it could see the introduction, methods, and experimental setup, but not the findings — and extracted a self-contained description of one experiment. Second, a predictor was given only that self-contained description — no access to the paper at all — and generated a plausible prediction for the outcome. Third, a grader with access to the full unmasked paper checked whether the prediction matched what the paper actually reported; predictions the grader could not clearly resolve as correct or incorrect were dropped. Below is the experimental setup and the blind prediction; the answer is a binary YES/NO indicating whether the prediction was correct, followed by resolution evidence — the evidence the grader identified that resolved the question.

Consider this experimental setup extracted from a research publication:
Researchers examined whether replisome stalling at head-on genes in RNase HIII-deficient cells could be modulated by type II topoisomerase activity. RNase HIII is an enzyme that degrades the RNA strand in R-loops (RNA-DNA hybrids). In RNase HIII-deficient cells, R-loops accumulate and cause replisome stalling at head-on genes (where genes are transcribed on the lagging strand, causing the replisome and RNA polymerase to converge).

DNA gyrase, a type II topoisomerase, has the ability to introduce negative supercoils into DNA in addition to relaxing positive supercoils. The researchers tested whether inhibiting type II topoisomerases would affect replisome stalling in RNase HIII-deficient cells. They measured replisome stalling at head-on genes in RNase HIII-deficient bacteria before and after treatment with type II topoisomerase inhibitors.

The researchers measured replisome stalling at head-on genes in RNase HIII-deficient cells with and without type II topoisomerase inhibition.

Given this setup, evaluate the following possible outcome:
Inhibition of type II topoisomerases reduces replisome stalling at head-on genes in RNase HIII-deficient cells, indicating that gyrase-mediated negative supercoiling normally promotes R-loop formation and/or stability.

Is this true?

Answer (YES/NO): YES